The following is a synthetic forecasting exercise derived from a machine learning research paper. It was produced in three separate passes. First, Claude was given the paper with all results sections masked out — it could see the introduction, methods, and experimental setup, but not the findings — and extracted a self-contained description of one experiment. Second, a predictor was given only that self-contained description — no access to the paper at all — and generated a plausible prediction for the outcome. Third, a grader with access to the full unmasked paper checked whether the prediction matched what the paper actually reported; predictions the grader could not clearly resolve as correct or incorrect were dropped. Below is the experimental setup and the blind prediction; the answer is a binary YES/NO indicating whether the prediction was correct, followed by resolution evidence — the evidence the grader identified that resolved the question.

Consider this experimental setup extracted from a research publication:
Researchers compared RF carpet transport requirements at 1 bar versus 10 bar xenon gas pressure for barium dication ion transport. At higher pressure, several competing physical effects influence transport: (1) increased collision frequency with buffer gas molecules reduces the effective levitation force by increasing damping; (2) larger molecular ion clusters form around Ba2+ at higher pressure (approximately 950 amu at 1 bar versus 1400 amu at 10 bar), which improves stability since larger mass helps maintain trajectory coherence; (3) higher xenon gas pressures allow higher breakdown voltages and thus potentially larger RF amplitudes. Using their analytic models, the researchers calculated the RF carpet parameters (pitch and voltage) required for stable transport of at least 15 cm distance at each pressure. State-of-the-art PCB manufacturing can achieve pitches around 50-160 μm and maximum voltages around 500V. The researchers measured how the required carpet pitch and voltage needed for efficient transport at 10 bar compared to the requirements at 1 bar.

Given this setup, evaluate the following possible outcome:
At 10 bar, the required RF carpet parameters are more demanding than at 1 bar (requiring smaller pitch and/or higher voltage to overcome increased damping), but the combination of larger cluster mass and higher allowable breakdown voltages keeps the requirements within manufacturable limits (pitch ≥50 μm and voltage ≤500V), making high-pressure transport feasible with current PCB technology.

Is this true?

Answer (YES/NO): NO